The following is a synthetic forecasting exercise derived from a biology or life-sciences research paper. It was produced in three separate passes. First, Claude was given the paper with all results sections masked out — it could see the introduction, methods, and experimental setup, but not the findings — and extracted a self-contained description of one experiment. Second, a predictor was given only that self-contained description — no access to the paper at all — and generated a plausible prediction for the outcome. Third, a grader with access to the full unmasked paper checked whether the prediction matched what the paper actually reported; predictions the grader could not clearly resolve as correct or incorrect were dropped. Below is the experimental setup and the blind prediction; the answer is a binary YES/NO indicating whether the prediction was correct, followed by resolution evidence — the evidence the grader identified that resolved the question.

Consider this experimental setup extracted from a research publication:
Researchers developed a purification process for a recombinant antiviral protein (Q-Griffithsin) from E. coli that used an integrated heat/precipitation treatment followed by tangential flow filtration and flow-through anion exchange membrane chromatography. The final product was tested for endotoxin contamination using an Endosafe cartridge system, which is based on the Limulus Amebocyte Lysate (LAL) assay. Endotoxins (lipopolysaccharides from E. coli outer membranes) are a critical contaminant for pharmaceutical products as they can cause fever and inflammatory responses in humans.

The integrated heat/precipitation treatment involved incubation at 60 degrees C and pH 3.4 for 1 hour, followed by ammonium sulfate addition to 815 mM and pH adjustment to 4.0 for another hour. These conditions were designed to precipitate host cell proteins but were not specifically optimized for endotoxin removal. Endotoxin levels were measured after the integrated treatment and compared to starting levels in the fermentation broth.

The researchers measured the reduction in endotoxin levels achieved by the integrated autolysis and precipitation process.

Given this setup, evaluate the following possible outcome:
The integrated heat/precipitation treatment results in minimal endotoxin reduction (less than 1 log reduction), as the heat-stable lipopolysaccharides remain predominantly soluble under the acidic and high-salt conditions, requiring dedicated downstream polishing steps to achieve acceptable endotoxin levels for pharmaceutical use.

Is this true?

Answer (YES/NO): NO